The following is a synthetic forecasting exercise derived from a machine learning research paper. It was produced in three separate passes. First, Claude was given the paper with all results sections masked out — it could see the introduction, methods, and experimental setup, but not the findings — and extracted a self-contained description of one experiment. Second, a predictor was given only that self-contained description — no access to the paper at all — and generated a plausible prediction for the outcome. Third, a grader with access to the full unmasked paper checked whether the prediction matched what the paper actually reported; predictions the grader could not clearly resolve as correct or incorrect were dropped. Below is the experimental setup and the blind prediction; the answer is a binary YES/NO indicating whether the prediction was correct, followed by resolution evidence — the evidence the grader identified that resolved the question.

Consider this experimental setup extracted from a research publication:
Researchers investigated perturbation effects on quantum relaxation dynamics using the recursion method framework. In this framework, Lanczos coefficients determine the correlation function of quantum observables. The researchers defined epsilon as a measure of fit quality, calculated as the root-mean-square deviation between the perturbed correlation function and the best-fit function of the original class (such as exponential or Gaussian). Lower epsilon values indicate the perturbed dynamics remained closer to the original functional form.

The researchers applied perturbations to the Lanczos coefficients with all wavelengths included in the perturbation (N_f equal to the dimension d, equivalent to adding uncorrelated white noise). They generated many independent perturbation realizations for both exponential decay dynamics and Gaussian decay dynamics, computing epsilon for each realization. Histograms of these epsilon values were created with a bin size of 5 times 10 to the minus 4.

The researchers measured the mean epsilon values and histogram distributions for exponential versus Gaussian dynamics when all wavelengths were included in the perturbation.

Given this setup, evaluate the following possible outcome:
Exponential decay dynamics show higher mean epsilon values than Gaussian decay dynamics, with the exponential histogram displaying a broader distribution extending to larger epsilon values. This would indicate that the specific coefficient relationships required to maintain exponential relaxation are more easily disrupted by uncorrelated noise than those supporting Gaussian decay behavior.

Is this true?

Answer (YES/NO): NO